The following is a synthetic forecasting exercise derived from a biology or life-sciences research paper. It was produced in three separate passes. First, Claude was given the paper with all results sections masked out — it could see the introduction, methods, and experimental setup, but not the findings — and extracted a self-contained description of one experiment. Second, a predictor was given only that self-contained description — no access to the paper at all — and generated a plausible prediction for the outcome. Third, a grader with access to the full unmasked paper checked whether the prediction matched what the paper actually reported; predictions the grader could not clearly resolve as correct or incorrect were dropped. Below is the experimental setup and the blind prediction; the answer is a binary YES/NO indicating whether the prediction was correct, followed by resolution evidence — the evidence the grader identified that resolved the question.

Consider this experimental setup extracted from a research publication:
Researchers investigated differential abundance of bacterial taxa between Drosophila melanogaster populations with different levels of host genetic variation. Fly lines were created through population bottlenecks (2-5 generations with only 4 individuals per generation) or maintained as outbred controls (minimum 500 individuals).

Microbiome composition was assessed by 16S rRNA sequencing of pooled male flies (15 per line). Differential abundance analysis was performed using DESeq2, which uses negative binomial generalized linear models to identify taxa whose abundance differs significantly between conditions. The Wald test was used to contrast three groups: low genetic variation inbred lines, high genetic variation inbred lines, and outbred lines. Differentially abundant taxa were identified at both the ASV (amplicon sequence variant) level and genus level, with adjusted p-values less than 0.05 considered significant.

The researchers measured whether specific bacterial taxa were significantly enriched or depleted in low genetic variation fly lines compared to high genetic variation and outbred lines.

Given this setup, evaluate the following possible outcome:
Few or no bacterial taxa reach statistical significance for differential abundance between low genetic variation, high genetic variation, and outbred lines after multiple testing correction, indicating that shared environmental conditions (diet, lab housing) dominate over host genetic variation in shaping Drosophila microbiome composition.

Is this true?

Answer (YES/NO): NO